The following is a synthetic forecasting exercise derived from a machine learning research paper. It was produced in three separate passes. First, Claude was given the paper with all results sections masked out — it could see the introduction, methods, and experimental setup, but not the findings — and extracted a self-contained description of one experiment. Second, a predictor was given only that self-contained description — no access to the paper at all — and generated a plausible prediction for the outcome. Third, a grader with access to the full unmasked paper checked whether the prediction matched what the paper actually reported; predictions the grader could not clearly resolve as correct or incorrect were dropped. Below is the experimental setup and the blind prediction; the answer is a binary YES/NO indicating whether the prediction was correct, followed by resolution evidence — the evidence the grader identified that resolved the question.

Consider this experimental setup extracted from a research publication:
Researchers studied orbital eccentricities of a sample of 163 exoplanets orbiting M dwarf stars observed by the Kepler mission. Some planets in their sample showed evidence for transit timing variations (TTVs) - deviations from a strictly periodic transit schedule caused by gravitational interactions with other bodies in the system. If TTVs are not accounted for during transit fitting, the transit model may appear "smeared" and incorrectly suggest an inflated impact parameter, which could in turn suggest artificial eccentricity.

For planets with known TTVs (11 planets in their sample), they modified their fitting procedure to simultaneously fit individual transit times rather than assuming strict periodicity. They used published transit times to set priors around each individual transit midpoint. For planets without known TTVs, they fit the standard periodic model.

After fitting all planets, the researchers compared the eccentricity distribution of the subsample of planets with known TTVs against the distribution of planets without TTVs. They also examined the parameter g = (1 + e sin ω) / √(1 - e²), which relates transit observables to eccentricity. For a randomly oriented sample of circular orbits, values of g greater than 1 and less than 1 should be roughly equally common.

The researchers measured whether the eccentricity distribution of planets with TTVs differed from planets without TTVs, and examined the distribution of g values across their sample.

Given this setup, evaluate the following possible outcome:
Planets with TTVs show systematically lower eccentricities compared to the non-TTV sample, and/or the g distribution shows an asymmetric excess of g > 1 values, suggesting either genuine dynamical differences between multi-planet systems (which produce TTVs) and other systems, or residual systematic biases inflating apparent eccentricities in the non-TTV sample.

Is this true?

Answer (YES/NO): NO